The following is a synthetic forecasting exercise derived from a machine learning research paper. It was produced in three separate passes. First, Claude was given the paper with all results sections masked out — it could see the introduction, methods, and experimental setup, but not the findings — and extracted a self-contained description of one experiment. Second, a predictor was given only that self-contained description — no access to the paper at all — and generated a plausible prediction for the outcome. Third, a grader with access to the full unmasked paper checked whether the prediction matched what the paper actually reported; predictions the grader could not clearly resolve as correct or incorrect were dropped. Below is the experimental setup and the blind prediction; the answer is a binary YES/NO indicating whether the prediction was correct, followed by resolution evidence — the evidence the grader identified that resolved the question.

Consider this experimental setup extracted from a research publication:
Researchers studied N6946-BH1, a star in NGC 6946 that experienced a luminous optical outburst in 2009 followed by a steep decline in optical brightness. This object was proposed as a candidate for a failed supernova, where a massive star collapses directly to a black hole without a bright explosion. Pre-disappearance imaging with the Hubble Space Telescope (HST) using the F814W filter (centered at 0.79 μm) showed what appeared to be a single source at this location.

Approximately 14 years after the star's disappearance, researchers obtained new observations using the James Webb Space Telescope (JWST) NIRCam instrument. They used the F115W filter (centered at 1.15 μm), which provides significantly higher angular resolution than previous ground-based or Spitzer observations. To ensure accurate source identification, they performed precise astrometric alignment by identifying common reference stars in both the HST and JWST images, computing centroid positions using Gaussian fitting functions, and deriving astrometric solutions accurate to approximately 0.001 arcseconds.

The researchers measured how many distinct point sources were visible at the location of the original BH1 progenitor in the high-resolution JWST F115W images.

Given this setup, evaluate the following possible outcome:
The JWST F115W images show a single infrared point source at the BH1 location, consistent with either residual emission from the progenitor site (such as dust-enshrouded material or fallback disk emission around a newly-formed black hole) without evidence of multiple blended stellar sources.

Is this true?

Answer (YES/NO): NO